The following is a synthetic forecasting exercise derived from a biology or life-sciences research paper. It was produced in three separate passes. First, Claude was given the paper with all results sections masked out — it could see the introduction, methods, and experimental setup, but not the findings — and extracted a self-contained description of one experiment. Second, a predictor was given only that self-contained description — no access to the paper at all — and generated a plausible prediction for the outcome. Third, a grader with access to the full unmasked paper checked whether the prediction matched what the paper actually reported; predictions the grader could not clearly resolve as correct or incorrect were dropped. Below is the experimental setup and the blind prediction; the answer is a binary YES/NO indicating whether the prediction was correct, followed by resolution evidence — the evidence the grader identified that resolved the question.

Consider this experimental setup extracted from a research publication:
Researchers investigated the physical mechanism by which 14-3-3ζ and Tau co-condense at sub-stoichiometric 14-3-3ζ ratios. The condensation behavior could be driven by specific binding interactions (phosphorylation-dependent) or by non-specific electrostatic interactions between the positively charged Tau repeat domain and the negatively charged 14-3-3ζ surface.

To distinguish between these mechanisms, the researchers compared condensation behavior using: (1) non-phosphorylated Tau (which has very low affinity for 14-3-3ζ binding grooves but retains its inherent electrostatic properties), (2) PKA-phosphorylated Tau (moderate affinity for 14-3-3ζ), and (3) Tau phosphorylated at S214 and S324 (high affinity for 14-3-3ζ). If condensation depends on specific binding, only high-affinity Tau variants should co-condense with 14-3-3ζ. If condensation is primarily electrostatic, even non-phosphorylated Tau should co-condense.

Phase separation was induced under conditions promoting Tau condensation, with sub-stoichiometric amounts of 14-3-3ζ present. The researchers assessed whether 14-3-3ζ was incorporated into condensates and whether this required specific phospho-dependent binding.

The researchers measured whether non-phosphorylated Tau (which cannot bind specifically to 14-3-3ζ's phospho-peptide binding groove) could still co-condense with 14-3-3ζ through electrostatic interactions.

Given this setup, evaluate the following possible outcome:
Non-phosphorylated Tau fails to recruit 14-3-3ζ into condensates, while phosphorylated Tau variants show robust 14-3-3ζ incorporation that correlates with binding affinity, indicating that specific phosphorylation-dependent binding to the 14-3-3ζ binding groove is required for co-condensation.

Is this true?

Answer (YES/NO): NO